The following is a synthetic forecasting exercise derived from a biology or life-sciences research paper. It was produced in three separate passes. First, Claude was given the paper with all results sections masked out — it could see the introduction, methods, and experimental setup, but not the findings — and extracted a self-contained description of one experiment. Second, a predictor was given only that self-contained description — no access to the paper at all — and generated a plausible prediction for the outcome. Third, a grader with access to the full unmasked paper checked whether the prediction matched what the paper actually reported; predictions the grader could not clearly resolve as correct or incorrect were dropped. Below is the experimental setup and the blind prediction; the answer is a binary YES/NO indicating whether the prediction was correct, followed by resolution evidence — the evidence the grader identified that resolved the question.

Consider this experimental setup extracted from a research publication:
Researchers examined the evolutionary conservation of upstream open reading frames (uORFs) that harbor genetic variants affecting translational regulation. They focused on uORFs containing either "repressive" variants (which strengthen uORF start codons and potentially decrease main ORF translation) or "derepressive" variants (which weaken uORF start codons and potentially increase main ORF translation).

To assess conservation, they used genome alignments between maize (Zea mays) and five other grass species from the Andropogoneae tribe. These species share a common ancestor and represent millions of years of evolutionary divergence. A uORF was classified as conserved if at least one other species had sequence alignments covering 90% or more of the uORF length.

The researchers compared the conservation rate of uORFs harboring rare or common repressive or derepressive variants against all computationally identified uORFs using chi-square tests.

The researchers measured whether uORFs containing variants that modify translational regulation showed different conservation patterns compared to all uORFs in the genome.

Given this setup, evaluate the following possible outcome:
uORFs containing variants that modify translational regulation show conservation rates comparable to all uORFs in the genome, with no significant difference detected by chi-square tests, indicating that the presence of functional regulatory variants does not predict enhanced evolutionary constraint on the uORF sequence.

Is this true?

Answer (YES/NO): YES